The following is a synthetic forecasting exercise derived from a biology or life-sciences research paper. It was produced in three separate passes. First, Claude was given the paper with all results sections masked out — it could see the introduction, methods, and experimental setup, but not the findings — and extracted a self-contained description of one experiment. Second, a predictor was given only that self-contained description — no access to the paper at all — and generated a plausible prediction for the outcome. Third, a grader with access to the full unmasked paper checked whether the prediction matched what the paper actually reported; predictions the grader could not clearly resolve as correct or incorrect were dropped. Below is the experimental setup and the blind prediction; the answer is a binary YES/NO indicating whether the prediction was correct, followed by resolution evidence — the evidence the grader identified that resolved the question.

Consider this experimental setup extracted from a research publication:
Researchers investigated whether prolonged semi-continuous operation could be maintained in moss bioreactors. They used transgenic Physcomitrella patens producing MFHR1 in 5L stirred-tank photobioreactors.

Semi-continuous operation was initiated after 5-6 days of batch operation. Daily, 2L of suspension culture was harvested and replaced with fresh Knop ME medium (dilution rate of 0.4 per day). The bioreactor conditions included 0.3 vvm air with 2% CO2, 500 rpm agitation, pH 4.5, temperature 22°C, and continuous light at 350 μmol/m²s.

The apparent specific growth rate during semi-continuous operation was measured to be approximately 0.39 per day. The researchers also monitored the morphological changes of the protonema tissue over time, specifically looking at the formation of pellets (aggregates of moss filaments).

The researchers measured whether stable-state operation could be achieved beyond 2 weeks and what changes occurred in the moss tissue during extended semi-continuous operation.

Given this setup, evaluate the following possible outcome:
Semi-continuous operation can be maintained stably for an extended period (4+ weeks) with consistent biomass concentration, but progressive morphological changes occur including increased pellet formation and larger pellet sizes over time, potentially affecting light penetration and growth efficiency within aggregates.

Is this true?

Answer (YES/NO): NO